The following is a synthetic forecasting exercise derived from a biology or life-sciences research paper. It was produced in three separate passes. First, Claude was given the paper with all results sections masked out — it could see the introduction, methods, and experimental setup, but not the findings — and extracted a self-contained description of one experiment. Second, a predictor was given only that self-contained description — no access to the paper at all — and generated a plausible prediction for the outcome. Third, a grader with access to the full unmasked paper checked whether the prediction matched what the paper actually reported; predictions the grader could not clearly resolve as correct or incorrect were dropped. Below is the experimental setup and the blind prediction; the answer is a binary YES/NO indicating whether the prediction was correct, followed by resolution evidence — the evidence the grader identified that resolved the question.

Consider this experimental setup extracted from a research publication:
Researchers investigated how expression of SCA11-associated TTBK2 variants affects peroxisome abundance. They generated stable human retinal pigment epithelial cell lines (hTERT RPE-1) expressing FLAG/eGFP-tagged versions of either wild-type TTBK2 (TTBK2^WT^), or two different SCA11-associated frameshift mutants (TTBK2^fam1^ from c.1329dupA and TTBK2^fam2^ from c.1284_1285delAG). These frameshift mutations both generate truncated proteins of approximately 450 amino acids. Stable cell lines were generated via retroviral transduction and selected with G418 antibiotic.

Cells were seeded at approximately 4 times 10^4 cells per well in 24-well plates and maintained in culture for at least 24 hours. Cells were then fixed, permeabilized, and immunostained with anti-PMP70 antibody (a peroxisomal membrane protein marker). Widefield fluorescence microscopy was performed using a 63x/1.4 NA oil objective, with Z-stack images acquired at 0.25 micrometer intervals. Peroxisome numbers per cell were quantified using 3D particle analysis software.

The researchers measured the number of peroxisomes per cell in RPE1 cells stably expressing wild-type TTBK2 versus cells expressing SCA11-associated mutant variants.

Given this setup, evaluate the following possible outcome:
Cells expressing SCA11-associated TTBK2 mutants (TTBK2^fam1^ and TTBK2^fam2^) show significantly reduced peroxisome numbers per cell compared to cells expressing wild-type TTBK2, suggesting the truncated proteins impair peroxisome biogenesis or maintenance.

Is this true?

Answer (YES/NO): YES